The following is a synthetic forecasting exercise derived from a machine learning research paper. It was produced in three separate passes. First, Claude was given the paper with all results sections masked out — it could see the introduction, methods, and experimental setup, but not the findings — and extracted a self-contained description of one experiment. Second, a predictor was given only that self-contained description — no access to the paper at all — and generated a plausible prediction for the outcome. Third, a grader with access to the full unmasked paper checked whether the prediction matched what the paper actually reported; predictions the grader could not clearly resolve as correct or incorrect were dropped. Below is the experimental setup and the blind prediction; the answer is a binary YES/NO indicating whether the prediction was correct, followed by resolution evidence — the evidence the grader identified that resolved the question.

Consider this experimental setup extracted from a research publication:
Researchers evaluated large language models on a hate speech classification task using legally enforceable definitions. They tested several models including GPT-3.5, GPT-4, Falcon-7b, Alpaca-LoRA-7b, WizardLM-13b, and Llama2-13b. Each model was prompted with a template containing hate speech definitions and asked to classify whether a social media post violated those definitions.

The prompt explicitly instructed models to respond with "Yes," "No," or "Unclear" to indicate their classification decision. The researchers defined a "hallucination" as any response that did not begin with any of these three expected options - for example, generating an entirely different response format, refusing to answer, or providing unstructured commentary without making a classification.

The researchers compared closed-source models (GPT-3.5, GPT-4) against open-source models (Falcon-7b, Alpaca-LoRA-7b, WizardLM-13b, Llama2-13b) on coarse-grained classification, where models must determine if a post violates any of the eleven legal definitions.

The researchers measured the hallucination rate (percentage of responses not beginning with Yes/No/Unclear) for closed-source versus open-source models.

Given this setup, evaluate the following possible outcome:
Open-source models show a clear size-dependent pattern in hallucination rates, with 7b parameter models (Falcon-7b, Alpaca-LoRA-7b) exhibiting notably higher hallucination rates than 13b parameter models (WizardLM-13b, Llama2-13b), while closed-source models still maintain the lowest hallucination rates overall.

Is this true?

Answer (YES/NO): NO